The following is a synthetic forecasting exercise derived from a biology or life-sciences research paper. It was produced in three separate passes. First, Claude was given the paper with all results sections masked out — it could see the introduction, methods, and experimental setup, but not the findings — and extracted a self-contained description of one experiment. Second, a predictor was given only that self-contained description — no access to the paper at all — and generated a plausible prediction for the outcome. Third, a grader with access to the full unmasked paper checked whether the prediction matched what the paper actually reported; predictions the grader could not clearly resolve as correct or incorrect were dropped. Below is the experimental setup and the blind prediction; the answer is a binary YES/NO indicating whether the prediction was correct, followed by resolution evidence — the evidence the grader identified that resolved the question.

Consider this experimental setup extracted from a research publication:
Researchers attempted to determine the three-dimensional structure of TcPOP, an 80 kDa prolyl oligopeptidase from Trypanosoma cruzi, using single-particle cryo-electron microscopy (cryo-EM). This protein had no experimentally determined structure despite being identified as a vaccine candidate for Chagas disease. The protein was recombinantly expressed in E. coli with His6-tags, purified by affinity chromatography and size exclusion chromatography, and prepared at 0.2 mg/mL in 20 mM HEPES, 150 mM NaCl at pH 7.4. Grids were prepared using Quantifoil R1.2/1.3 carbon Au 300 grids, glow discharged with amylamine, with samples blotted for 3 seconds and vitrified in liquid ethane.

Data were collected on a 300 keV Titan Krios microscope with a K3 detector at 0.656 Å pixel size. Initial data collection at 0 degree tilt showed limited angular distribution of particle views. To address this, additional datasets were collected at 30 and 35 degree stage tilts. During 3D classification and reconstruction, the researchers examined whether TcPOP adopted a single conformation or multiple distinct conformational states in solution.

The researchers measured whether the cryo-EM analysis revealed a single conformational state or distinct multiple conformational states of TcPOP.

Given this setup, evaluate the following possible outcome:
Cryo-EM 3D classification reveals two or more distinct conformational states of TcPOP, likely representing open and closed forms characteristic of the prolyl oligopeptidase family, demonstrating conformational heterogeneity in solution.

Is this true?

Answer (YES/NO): YES